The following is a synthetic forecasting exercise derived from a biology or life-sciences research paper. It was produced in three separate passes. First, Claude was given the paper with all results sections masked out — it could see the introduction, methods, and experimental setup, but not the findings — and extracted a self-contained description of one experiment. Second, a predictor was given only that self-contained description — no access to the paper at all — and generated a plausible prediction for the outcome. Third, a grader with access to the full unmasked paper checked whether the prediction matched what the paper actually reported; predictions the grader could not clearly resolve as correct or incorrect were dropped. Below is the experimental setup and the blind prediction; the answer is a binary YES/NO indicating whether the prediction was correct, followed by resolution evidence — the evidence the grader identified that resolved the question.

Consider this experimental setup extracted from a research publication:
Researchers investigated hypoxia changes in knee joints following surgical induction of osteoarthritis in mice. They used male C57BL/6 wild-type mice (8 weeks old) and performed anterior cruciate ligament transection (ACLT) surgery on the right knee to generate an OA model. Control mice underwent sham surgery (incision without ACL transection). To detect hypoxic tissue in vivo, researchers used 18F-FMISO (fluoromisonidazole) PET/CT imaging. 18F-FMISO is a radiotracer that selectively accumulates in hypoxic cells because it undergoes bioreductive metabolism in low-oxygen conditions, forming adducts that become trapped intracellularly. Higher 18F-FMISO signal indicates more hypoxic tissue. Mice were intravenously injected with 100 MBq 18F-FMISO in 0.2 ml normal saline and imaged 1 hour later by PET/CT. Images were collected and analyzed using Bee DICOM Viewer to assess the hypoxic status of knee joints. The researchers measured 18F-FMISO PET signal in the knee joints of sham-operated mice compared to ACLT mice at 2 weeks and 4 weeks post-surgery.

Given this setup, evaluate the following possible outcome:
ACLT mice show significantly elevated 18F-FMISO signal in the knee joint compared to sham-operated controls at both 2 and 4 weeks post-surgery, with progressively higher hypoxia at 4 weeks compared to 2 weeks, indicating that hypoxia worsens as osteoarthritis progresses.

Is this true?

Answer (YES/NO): NO